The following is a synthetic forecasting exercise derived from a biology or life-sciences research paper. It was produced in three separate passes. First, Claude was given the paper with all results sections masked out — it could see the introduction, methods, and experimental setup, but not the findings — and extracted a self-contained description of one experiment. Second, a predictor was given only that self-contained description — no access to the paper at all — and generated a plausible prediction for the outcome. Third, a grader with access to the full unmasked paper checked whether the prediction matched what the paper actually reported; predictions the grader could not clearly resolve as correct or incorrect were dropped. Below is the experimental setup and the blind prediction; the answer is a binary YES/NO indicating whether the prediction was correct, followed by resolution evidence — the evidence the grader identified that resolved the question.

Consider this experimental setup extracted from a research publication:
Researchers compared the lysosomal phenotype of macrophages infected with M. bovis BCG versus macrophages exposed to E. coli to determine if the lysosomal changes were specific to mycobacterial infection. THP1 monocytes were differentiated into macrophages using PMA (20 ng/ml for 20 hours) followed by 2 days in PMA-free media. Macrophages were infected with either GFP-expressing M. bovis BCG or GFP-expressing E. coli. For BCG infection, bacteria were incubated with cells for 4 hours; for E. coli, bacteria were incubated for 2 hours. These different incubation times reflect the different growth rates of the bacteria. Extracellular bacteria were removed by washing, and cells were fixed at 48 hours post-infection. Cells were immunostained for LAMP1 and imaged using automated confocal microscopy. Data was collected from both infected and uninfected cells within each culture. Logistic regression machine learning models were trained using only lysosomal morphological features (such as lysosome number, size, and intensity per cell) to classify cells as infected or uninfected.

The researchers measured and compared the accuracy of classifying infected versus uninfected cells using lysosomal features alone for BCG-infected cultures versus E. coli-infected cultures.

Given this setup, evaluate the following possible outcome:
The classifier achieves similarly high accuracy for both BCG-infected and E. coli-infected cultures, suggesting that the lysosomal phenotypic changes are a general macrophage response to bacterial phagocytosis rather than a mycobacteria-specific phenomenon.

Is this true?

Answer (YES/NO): NO